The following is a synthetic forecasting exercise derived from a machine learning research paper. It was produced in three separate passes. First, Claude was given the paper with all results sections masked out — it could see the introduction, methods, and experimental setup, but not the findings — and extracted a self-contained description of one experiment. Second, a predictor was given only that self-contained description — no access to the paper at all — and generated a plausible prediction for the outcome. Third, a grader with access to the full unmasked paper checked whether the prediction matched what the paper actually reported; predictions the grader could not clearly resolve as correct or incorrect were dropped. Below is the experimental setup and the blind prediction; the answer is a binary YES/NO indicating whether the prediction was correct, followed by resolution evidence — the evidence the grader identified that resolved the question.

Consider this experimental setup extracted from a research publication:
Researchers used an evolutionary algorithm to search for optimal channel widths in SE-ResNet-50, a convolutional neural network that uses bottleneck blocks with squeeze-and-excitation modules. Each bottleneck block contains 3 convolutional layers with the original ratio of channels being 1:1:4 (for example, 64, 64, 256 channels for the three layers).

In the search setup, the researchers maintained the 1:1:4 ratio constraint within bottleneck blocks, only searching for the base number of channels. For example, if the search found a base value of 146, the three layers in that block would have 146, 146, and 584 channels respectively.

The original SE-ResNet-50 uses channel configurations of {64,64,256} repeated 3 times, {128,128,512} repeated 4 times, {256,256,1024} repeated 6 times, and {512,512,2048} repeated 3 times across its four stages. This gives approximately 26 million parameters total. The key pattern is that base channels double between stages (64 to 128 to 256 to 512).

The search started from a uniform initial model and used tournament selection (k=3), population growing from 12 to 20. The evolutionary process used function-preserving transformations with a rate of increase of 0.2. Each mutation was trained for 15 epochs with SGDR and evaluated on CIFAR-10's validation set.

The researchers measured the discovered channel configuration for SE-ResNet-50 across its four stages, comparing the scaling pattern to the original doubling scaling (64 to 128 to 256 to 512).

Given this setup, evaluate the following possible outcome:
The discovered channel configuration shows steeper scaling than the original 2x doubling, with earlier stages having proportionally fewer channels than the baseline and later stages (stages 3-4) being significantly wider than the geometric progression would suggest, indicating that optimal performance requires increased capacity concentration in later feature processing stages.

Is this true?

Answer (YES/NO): NO